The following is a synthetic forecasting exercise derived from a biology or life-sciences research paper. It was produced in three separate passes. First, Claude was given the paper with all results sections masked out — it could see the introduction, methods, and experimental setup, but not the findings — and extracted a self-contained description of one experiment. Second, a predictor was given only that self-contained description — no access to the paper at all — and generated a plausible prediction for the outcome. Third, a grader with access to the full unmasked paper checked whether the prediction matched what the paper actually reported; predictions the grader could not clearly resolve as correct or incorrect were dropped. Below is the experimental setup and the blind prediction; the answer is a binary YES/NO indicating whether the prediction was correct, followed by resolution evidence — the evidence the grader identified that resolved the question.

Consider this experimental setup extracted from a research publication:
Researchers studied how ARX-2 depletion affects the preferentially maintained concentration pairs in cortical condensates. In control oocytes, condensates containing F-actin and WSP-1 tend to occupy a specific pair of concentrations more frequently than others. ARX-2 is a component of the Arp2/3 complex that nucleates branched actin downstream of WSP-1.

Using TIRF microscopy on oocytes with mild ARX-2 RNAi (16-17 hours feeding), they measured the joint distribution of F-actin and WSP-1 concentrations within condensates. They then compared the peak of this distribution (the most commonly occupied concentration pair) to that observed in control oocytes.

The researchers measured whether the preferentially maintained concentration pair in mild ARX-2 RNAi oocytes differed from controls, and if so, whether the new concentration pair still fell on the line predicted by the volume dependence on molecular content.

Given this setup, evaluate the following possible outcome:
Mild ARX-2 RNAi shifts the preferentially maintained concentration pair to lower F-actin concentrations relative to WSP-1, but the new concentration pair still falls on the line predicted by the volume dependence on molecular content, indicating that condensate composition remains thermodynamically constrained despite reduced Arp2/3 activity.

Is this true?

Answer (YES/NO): YES